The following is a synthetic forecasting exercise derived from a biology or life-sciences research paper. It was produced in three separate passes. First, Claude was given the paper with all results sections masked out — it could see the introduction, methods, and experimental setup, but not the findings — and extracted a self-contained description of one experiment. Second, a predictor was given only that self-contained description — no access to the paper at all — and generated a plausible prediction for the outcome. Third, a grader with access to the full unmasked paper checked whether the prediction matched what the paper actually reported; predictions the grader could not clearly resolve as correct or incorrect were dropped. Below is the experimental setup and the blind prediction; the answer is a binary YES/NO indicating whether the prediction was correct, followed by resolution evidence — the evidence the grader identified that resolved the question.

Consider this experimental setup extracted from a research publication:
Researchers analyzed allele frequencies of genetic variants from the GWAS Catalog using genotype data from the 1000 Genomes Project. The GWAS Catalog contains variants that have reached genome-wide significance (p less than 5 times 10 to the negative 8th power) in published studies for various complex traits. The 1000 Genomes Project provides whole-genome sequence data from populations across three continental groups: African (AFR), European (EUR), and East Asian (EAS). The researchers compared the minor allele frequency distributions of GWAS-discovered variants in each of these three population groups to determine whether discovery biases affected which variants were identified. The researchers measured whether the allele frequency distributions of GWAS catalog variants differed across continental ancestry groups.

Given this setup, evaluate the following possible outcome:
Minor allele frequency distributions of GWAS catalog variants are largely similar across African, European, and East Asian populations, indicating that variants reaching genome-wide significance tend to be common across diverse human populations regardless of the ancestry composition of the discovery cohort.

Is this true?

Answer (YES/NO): NO